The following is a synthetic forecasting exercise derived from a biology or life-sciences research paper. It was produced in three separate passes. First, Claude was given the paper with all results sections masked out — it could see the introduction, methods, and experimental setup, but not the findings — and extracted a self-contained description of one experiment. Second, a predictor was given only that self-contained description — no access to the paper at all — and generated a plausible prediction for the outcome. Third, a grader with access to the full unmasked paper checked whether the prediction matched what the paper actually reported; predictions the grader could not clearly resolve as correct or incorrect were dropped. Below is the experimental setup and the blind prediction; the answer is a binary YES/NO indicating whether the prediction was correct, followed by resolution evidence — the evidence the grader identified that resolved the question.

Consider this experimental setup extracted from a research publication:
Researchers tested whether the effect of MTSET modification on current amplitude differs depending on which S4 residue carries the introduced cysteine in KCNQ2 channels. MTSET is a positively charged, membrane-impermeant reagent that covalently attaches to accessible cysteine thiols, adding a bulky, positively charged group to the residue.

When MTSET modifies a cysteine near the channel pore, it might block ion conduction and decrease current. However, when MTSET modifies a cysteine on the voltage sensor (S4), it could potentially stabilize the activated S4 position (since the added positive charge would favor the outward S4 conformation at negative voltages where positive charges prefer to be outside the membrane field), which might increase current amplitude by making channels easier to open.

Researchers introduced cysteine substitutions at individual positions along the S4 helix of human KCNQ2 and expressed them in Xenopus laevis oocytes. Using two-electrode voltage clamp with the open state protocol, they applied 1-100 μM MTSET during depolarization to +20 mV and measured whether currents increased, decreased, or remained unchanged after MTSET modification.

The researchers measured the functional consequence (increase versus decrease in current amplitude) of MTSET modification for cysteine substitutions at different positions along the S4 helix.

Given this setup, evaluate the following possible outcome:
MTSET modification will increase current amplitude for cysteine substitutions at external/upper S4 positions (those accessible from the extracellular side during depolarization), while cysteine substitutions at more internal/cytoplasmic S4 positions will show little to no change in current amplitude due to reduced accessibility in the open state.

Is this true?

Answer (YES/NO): YES